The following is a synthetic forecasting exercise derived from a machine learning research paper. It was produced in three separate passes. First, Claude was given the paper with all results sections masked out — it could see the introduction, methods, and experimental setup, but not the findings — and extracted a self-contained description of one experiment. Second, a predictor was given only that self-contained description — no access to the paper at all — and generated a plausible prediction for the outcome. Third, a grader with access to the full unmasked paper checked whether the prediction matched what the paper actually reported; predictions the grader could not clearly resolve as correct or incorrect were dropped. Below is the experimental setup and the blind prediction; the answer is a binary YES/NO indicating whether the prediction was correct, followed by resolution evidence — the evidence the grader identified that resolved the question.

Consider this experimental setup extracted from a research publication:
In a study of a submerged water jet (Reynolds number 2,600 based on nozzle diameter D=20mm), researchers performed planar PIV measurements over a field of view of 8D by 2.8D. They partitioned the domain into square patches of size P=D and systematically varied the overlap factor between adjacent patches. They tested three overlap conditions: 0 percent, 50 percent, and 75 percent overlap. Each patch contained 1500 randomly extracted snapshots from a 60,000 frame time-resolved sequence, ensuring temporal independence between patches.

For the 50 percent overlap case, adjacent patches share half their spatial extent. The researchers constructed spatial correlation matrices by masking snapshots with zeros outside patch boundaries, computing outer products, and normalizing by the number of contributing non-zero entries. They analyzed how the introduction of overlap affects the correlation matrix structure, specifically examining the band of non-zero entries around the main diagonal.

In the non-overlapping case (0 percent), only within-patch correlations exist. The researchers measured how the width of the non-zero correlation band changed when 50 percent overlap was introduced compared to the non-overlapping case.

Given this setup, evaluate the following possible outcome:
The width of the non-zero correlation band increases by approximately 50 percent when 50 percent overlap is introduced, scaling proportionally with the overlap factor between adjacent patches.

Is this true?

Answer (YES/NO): NO